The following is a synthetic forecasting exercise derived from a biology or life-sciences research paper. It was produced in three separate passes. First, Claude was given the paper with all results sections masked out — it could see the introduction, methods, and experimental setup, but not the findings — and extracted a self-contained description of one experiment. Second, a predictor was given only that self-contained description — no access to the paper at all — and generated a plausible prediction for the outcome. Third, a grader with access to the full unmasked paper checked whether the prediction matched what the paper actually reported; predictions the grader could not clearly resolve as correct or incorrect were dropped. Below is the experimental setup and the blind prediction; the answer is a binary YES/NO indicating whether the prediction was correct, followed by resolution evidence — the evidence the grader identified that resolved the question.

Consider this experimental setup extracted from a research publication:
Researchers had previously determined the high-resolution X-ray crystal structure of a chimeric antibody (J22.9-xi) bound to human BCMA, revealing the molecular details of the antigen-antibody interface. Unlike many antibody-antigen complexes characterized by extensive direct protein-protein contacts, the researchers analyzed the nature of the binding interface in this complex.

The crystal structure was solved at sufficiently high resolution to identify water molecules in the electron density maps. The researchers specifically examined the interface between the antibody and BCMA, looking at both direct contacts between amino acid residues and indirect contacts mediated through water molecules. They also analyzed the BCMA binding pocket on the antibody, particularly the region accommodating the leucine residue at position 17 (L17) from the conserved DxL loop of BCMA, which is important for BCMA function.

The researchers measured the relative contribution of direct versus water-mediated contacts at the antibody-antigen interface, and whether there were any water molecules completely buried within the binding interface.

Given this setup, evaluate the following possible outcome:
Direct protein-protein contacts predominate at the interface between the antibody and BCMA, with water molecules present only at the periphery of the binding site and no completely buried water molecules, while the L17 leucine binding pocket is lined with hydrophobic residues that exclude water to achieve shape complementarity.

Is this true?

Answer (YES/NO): NO